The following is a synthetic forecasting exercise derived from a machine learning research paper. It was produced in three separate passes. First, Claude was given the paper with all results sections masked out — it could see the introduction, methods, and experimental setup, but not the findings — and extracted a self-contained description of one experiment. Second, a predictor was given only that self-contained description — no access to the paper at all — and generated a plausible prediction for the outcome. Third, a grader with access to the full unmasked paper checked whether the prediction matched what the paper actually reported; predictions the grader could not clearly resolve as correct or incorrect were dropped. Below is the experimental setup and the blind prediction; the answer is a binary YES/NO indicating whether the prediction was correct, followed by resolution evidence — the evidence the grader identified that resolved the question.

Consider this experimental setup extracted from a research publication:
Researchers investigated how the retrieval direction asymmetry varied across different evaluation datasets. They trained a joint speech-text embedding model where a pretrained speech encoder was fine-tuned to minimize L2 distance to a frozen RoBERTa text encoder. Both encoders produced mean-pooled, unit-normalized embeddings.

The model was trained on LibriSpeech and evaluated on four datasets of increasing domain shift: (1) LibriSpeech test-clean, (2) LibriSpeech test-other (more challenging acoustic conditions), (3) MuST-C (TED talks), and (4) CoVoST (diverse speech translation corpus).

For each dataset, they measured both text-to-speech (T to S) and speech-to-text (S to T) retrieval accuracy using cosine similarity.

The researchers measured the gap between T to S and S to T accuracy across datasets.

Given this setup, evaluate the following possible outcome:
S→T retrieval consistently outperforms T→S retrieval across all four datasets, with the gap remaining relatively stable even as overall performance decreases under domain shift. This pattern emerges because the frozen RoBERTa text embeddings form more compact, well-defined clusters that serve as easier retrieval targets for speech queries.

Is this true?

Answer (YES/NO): NO